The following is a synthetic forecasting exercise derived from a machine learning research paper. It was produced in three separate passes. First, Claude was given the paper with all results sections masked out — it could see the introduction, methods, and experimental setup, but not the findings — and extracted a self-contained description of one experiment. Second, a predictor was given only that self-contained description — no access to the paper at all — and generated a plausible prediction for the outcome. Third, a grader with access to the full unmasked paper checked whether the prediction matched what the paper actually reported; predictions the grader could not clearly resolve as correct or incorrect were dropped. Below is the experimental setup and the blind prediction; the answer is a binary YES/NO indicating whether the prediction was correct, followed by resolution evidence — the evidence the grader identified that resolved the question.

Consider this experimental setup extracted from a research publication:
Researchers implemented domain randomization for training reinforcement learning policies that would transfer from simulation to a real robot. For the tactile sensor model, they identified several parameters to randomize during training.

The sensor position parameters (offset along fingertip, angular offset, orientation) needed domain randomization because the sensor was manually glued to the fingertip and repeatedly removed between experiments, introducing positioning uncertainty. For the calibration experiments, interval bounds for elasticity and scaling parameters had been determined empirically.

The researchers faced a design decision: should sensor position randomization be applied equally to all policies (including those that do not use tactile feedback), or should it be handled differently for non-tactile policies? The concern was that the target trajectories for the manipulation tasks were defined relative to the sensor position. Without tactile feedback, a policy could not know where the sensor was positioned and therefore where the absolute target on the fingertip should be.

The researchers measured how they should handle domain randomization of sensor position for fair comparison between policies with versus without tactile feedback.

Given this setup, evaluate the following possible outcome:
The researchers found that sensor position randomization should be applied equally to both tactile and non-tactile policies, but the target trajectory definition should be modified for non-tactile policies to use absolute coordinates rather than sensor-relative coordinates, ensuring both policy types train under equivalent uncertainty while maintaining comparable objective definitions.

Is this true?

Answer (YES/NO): NO